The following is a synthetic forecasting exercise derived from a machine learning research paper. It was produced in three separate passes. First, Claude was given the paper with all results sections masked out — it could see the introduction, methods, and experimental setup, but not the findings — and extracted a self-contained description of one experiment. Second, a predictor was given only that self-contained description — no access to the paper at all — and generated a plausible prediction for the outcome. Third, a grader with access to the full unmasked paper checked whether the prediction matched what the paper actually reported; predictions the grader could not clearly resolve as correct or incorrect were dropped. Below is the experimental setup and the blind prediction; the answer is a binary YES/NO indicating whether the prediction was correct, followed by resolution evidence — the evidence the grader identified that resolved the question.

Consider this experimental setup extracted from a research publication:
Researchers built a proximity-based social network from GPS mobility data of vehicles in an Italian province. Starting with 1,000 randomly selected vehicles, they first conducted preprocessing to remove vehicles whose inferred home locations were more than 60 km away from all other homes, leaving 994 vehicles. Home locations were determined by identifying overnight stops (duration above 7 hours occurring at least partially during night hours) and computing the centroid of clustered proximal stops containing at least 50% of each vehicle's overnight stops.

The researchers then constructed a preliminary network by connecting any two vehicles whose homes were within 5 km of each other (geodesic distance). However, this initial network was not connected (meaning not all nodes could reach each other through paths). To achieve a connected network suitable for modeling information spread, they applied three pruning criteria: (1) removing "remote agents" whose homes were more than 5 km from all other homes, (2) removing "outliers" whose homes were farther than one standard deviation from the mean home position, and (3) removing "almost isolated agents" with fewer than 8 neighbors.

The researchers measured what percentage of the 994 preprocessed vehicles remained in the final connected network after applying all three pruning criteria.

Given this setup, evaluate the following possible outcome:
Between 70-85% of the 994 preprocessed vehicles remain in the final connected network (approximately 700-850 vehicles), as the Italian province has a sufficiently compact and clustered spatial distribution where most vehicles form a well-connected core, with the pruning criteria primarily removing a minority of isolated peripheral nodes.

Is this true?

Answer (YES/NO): NO